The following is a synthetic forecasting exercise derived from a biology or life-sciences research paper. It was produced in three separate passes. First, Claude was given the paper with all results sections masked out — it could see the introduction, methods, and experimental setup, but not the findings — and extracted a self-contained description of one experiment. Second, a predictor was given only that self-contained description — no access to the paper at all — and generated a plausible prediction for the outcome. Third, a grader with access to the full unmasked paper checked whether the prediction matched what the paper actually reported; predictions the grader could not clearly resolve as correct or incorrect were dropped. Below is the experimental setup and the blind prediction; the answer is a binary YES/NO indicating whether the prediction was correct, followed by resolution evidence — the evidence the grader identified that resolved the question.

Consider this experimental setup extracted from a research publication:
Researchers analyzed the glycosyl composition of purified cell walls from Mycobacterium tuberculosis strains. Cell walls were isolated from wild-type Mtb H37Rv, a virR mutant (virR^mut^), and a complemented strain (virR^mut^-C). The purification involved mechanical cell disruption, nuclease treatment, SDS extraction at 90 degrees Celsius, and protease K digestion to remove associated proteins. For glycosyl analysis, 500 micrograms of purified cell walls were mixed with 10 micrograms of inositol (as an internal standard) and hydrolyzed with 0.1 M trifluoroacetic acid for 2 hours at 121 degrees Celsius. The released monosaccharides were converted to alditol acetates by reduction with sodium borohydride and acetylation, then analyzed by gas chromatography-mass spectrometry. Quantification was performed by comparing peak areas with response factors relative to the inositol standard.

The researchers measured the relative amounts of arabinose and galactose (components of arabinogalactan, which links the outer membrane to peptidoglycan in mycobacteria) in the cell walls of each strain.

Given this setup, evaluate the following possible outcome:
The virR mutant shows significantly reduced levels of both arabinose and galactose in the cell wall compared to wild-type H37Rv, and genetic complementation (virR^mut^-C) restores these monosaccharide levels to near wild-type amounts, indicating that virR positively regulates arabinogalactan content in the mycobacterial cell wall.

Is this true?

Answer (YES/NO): NO